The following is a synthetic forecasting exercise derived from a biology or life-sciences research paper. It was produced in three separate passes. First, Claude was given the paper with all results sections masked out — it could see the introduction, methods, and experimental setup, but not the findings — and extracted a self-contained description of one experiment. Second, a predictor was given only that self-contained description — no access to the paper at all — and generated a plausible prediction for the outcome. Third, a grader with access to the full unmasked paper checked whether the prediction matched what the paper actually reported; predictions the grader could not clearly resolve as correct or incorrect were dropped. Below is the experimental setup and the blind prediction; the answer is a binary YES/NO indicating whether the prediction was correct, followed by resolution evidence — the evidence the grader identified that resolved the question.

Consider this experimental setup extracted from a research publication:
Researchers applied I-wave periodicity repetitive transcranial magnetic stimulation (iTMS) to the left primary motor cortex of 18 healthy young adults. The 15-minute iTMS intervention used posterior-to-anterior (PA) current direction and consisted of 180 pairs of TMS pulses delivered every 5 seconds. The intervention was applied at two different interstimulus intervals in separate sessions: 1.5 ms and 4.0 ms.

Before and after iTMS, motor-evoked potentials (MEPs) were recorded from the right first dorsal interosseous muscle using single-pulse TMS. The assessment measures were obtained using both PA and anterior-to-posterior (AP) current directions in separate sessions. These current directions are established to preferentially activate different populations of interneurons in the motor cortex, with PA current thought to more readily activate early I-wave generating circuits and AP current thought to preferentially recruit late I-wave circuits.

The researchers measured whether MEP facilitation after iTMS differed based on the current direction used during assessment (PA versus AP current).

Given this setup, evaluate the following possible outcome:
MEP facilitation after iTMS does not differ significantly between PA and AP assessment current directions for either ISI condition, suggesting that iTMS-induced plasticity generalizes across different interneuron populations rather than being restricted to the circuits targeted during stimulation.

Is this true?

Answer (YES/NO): NO